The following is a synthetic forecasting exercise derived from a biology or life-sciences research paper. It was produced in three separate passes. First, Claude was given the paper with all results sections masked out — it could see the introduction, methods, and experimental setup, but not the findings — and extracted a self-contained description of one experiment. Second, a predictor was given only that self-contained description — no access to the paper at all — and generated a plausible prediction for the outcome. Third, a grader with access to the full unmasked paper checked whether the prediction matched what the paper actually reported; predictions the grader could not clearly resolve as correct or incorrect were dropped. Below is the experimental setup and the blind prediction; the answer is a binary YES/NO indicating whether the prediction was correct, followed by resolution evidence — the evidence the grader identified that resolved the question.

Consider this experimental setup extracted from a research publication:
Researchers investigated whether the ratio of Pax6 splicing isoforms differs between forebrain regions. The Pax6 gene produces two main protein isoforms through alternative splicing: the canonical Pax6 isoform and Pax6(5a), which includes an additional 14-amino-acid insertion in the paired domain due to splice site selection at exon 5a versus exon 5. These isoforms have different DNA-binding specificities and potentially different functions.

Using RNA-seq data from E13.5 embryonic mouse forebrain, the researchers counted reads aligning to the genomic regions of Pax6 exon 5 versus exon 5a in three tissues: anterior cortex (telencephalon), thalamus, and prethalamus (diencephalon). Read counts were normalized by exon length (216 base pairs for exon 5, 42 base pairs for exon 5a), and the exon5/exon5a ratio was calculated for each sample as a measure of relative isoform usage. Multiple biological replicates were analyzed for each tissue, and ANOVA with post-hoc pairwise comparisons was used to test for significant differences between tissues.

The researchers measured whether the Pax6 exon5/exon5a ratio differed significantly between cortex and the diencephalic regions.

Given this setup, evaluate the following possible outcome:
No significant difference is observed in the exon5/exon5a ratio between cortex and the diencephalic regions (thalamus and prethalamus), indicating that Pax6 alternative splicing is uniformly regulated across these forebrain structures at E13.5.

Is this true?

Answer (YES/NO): NO